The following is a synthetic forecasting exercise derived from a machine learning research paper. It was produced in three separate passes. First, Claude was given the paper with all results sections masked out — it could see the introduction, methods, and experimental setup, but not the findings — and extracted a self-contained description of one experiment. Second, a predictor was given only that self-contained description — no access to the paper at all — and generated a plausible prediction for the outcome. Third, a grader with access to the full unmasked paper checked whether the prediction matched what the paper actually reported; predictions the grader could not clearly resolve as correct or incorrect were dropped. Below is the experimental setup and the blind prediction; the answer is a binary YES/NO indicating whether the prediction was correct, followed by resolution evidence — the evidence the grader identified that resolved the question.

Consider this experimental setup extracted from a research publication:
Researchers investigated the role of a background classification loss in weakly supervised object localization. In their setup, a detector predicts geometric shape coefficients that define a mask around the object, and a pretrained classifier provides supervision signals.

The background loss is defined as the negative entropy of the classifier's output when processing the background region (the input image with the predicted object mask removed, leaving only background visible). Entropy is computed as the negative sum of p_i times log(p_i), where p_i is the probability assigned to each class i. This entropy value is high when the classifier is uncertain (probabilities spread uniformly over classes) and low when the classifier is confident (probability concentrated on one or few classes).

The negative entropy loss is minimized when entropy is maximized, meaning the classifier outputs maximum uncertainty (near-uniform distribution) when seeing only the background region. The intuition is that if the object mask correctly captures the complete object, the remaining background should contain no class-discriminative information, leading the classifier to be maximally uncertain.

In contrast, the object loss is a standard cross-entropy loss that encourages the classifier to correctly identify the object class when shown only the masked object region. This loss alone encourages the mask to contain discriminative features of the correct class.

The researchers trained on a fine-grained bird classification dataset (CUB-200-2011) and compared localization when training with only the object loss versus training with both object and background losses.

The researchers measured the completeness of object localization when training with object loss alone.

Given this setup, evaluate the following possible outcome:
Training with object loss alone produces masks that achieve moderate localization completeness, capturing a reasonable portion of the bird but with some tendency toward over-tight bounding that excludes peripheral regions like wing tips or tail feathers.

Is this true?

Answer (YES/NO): NO